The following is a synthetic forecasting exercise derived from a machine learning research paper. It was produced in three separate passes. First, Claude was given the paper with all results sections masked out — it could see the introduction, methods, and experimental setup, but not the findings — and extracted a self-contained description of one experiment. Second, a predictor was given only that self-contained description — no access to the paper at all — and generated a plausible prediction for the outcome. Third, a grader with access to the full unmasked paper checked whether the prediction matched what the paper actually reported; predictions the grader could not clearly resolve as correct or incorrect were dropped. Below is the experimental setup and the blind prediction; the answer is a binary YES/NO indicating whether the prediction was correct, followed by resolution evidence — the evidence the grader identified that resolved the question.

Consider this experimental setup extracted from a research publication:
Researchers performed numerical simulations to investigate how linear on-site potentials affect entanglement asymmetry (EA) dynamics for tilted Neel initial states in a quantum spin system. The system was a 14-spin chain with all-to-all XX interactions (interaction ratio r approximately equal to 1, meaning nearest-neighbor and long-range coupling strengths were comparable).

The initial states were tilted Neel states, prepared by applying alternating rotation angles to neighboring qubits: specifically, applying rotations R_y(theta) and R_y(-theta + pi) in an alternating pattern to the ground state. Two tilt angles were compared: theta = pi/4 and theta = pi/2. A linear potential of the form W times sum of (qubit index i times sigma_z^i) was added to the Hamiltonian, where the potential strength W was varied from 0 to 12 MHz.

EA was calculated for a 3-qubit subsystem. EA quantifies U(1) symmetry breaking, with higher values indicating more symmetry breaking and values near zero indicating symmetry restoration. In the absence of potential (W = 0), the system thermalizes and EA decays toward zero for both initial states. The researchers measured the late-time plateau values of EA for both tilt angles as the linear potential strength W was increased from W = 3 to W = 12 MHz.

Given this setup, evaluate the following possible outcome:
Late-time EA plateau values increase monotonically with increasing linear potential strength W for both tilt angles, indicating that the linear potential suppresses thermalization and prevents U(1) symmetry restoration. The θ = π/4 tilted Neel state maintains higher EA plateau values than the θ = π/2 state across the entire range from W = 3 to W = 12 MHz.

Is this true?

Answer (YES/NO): NO